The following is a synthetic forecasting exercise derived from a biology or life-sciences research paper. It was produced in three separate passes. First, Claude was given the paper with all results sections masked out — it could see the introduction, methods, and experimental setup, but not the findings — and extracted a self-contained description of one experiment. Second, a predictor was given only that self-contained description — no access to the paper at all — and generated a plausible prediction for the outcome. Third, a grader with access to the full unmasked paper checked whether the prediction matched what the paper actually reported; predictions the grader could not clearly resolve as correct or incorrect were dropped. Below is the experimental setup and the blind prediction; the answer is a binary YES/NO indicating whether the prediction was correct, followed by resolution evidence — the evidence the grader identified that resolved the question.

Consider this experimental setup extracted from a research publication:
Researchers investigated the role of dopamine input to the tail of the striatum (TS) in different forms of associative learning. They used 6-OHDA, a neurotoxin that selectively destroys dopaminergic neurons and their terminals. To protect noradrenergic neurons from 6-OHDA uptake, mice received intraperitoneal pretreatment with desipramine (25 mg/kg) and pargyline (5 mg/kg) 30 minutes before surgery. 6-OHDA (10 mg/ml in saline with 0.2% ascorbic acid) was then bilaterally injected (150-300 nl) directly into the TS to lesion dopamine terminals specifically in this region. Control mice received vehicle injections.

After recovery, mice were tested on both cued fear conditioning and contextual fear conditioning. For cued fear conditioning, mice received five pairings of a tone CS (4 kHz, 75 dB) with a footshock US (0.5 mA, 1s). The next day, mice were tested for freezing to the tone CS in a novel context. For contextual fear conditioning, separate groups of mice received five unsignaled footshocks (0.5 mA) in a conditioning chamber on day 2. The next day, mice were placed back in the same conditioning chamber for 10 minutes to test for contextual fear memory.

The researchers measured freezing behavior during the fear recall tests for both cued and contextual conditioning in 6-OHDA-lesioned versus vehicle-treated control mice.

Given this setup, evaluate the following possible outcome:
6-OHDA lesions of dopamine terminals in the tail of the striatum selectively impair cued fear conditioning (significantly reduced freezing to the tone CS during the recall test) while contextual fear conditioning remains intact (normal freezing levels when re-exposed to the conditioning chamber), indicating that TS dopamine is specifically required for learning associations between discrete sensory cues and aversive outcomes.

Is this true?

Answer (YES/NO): YES